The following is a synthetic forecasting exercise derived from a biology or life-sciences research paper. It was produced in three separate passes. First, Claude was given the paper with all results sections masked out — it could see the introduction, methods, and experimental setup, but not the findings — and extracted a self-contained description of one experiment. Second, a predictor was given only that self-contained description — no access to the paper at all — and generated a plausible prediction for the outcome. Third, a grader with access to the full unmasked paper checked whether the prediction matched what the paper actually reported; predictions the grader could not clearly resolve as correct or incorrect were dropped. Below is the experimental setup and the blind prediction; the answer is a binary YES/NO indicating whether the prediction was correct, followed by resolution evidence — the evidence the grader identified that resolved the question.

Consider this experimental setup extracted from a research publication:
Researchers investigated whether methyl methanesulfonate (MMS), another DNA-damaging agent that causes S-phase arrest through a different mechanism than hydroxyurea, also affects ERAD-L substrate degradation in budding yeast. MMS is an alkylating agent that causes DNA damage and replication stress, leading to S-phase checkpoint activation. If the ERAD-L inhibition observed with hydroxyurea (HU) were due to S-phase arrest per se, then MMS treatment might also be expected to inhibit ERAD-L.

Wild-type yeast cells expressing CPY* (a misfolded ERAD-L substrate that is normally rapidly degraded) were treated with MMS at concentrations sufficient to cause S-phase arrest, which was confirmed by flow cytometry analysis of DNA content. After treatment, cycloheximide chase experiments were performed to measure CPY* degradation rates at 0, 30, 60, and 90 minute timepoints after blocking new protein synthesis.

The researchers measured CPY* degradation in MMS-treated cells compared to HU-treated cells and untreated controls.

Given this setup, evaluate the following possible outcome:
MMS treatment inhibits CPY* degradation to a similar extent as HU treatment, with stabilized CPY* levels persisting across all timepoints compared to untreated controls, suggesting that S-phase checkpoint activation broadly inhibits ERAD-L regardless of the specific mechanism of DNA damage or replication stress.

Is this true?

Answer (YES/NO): NO